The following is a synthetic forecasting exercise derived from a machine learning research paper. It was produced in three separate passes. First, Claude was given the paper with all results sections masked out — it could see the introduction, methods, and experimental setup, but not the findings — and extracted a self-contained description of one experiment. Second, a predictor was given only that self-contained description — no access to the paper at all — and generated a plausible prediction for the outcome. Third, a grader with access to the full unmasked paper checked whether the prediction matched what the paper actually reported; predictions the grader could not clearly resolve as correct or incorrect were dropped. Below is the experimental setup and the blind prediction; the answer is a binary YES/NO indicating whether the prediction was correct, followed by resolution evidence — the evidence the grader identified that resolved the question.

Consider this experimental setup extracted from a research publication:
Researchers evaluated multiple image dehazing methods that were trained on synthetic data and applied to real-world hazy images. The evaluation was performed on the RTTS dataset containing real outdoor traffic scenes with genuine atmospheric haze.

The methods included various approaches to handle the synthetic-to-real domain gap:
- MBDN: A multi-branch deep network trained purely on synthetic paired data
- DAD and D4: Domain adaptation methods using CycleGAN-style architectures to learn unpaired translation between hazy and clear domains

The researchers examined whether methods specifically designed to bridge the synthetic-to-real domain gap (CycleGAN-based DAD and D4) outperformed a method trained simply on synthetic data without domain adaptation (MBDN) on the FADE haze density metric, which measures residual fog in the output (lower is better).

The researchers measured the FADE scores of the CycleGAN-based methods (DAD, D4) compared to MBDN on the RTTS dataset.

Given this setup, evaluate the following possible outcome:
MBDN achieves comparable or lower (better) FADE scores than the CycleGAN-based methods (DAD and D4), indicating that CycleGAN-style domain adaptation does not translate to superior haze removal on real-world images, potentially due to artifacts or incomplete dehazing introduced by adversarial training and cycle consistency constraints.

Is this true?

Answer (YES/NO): NO